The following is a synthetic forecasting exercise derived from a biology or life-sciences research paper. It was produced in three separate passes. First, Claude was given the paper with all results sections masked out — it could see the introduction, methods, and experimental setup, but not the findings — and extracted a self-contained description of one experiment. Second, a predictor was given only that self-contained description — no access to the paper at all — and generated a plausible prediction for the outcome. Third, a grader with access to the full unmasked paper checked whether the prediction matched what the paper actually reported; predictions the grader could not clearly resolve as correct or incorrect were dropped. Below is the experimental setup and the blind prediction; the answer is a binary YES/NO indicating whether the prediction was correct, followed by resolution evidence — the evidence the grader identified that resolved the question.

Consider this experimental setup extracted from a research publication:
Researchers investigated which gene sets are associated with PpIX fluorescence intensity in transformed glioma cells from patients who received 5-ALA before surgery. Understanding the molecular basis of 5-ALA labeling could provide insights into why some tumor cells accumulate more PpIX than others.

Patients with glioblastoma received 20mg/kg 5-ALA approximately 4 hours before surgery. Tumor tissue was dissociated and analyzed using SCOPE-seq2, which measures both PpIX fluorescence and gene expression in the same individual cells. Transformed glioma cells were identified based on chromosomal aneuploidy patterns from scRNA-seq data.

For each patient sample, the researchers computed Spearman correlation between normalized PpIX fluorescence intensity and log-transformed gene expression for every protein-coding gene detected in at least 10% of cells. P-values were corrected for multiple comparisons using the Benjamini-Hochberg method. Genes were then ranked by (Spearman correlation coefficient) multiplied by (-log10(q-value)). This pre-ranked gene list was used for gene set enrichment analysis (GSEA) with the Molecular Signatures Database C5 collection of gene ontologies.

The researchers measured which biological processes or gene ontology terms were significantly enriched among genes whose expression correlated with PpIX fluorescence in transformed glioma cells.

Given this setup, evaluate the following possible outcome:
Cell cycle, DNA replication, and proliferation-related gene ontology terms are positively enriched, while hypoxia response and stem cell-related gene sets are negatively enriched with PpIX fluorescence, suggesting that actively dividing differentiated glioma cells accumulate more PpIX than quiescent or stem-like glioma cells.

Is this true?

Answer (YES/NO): NO